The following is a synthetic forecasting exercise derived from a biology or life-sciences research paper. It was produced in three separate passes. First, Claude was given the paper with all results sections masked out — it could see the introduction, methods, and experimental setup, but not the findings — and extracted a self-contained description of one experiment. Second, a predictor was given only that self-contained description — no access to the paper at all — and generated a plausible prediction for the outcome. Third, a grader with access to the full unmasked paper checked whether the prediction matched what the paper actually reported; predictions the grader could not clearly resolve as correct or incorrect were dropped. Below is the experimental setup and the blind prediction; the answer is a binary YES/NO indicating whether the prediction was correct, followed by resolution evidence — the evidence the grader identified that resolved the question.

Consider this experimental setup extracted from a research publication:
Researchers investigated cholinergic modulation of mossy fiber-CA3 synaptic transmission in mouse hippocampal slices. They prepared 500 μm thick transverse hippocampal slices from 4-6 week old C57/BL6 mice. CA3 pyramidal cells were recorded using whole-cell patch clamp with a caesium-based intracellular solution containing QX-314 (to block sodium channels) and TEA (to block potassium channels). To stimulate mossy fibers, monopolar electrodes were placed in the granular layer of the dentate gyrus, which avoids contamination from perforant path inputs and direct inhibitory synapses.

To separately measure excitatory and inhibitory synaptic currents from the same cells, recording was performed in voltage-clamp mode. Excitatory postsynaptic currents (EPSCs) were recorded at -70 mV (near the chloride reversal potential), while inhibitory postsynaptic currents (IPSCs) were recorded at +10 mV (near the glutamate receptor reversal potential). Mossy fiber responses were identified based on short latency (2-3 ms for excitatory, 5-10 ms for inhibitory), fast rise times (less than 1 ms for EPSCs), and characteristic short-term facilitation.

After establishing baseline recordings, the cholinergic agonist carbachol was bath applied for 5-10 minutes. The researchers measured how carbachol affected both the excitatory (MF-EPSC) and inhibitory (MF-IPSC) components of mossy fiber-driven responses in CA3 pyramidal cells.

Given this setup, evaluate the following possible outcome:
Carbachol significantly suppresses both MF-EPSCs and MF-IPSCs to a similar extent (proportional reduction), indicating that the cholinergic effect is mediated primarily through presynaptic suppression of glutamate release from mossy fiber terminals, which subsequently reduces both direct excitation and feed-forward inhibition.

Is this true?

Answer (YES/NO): NO